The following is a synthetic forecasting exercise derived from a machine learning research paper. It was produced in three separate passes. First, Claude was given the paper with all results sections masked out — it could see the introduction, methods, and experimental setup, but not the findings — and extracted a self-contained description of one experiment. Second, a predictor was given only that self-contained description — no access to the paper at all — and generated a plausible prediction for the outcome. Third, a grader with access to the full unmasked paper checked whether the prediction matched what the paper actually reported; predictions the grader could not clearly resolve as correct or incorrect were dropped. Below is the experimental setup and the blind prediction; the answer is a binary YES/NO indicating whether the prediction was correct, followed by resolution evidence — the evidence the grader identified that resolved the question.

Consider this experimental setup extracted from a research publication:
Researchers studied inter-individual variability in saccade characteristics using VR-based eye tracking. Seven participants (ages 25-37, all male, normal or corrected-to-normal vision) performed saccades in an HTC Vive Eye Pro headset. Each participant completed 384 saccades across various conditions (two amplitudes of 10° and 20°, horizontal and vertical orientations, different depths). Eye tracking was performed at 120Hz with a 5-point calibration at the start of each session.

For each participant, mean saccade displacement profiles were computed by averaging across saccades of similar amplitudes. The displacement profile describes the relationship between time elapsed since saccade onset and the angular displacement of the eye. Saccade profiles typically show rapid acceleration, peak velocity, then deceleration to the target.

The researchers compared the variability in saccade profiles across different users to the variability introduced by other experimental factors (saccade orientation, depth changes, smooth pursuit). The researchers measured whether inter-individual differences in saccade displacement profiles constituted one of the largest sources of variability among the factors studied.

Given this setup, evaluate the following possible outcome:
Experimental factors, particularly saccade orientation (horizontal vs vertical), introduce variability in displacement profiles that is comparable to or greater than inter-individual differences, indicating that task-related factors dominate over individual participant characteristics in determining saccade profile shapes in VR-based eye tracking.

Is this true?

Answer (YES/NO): NO